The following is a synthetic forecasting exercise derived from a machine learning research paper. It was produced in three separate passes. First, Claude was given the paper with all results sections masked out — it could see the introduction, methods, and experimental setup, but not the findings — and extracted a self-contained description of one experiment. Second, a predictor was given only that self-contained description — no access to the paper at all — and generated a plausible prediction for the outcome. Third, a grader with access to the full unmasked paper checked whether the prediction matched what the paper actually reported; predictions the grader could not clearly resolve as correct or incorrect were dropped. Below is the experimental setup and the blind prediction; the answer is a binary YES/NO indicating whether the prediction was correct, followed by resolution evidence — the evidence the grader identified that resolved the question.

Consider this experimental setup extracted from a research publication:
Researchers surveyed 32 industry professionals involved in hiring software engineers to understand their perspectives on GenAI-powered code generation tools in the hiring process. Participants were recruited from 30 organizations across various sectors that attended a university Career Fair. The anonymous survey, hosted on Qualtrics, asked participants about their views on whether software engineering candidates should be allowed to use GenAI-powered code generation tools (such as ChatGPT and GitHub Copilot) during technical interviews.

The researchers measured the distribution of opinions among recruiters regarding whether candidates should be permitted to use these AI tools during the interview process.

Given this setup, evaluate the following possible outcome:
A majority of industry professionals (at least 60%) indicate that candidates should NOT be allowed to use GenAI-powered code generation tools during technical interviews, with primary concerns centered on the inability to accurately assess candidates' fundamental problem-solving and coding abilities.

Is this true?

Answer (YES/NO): NO